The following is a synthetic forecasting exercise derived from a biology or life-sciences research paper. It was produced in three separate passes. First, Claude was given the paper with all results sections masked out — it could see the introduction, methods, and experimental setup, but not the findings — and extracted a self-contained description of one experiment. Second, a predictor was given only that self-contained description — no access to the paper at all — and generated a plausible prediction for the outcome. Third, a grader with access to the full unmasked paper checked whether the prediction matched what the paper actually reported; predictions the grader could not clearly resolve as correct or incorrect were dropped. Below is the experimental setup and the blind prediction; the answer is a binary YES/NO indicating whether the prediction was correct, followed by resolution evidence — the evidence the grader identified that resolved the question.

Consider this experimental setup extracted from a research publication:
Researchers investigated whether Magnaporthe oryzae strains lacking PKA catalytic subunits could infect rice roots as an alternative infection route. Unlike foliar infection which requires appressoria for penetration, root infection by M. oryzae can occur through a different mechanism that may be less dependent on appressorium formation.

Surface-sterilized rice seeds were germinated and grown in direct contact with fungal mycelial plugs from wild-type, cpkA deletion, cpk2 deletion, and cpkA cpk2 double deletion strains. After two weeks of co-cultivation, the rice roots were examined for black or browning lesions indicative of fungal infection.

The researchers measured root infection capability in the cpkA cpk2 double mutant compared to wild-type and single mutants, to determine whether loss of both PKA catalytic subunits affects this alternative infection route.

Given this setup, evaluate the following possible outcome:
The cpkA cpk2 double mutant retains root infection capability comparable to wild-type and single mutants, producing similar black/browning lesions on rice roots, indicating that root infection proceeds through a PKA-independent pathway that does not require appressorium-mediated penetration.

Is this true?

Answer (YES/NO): NO